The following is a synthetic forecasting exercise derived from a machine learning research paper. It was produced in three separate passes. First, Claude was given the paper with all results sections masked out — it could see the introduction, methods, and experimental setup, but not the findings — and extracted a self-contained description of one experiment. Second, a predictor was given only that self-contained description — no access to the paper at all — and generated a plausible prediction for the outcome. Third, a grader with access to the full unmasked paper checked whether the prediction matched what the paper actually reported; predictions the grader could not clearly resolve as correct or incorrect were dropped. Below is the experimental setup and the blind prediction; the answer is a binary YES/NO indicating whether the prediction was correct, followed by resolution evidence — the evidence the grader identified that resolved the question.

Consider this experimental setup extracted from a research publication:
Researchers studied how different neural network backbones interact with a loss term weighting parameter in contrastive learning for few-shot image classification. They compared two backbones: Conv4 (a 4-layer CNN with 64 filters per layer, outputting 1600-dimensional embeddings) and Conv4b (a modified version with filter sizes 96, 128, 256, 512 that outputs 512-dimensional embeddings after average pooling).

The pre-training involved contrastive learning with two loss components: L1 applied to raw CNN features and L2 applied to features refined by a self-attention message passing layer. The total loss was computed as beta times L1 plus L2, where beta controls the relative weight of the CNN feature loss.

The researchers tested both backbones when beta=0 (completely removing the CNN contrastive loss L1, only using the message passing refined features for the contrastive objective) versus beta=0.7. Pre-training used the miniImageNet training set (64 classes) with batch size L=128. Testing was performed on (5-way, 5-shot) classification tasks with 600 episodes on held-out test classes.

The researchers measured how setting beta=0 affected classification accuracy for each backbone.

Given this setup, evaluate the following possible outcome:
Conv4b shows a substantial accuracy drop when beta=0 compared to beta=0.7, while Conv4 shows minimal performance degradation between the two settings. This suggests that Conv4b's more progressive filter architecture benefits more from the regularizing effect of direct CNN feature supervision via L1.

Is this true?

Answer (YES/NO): NO